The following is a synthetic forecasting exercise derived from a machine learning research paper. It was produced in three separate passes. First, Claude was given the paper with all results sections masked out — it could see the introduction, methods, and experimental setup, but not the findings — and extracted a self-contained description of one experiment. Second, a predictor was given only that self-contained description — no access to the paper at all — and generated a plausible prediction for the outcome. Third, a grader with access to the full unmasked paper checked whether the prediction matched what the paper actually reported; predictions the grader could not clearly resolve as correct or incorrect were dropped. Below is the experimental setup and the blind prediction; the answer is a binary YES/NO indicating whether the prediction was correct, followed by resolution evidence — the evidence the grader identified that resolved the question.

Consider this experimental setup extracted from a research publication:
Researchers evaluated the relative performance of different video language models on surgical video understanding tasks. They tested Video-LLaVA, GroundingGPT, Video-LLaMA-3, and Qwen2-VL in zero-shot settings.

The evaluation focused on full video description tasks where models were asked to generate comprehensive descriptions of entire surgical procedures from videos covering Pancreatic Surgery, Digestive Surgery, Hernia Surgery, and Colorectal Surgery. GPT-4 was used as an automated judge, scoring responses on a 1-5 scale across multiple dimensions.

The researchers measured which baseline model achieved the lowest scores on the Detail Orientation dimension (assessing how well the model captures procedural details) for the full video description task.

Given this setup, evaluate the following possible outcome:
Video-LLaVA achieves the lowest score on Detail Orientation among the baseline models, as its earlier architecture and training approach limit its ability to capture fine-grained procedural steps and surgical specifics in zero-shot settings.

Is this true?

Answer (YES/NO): YES